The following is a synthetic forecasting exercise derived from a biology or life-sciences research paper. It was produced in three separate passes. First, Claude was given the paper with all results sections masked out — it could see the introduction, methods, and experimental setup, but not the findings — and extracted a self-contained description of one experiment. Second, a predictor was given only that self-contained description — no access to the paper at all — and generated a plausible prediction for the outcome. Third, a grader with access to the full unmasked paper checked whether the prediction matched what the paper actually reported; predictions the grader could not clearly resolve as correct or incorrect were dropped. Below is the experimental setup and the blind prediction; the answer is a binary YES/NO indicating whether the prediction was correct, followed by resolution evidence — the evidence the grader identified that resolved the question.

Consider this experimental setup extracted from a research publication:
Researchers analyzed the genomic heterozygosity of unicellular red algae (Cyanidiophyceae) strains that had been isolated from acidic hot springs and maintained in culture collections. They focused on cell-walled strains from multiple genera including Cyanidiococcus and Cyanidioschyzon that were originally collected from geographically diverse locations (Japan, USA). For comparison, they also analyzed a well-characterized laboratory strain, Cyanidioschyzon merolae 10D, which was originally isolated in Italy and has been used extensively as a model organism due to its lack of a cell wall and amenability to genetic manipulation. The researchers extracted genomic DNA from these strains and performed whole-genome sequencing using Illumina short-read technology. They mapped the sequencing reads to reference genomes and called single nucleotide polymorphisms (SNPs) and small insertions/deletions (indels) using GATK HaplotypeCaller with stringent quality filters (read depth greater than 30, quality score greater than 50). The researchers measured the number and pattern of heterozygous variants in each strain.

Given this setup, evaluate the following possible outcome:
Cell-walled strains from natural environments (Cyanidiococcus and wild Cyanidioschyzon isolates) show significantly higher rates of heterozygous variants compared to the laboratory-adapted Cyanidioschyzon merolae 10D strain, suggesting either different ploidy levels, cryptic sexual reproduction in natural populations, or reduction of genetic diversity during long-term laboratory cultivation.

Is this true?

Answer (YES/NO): YES